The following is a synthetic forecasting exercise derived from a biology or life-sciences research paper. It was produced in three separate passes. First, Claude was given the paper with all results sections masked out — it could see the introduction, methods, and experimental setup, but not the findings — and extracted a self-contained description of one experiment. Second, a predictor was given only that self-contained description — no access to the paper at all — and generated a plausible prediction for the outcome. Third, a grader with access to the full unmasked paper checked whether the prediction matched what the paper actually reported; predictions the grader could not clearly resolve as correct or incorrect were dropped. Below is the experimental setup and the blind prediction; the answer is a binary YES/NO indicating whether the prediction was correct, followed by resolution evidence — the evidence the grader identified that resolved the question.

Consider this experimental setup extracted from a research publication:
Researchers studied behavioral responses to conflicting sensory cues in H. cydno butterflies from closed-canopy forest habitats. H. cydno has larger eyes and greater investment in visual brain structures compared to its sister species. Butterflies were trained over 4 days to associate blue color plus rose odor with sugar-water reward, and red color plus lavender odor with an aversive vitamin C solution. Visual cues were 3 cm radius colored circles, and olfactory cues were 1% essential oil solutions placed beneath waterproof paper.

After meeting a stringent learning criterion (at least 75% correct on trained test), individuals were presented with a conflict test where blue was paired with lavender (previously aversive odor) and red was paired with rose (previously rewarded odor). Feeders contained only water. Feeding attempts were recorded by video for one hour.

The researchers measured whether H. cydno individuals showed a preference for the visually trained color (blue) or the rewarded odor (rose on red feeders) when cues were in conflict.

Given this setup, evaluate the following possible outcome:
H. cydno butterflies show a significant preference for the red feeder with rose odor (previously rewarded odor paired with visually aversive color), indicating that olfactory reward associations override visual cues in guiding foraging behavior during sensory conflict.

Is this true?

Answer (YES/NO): NO